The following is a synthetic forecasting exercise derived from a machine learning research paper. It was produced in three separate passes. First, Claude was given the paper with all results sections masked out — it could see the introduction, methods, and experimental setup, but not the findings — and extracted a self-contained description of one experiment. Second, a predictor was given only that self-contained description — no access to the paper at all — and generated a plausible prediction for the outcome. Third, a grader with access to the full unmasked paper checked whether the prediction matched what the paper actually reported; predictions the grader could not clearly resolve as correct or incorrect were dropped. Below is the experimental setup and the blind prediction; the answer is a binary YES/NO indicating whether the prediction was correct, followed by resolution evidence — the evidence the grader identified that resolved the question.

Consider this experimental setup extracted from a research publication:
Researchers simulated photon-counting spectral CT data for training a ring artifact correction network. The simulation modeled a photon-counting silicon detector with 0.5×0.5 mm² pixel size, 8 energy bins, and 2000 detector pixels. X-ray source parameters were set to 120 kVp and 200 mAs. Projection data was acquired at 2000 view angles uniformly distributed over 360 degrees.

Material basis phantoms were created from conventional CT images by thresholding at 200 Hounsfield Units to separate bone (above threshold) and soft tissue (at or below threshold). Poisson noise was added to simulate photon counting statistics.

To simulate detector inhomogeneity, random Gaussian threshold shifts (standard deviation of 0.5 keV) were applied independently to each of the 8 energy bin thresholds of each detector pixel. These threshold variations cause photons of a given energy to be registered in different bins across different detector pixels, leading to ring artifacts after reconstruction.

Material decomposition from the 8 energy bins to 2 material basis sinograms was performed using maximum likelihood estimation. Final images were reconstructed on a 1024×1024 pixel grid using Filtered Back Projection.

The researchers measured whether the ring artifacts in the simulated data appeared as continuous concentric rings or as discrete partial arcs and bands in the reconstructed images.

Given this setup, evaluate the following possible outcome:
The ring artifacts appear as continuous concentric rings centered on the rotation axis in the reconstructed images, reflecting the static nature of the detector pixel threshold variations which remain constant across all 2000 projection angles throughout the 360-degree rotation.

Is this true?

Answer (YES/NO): YES